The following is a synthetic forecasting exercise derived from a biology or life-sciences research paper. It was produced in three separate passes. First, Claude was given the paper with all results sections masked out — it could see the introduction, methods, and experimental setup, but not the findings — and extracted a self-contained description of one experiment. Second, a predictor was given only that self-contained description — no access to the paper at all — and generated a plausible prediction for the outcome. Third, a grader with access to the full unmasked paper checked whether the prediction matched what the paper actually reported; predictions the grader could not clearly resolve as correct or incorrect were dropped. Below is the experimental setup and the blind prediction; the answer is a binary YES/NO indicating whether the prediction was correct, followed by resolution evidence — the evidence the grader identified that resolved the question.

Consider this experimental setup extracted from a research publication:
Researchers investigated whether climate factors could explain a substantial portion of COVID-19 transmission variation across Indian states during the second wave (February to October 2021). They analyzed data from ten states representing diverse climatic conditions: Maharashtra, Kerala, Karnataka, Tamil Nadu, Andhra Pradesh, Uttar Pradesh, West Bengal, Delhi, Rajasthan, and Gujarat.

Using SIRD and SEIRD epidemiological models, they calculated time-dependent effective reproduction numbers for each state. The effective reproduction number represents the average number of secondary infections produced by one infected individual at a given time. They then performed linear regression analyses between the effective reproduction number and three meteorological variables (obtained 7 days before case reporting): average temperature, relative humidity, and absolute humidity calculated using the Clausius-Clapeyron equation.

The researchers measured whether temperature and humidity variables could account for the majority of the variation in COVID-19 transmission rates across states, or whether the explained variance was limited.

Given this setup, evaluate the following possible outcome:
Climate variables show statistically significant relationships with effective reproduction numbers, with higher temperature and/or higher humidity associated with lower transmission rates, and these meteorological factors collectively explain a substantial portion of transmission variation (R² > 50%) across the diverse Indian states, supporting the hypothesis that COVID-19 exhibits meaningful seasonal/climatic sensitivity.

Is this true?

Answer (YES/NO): NO